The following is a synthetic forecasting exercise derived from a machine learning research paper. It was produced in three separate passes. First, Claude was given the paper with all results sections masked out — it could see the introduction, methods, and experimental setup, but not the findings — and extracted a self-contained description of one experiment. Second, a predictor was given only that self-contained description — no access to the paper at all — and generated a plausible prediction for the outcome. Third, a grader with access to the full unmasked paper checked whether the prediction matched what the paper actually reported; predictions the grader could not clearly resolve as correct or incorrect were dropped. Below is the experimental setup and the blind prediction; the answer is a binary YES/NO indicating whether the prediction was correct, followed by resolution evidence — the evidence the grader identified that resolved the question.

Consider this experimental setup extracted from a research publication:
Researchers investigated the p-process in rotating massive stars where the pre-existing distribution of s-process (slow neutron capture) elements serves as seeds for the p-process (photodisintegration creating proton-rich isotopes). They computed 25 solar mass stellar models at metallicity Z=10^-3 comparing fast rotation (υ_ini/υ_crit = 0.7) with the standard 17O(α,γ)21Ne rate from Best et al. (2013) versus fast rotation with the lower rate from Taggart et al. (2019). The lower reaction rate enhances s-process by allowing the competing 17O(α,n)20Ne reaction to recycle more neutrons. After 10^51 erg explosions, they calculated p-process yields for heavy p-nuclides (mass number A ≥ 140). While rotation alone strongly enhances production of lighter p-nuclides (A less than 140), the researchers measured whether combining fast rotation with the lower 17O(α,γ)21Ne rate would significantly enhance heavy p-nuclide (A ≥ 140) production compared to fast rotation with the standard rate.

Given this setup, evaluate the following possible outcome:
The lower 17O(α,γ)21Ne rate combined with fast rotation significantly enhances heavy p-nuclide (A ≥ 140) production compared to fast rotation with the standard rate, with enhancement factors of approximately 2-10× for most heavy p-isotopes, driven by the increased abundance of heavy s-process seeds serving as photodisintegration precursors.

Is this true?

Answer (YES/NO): NO